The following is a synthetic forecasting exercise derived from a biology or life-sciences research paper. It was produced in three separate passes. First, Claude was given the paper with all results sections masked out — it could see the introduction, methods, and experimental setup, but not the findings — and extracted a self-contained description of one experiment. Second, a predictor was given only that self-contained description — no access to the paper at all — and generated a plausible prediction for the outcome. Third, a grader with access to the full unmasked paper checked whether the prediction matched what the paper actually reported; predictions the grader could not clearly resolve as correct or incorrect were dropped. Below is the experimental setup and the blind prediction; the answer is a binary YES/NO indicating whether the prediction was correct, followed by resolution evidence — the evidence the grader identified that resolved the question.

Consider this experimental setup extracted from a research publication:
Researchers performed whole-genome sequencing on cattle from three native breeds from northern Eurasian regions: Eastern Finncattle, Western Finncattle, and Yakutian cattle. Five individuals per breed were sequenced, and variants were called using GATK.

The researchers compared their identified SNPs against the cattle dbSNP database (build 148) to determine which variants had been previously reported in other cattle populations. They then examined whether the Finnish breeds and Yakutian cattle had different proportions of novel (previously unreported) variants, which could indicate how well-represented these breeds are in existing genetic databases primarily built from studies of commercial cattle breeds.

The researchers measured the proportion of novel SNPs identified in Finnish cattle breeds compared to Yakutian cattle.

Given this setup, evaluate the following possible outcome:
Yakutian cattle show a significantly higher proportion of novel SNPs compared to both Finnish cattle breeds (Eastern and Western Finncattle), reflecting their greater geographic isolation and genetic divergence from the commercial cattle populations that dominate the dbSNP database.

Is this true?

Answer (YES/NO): YES